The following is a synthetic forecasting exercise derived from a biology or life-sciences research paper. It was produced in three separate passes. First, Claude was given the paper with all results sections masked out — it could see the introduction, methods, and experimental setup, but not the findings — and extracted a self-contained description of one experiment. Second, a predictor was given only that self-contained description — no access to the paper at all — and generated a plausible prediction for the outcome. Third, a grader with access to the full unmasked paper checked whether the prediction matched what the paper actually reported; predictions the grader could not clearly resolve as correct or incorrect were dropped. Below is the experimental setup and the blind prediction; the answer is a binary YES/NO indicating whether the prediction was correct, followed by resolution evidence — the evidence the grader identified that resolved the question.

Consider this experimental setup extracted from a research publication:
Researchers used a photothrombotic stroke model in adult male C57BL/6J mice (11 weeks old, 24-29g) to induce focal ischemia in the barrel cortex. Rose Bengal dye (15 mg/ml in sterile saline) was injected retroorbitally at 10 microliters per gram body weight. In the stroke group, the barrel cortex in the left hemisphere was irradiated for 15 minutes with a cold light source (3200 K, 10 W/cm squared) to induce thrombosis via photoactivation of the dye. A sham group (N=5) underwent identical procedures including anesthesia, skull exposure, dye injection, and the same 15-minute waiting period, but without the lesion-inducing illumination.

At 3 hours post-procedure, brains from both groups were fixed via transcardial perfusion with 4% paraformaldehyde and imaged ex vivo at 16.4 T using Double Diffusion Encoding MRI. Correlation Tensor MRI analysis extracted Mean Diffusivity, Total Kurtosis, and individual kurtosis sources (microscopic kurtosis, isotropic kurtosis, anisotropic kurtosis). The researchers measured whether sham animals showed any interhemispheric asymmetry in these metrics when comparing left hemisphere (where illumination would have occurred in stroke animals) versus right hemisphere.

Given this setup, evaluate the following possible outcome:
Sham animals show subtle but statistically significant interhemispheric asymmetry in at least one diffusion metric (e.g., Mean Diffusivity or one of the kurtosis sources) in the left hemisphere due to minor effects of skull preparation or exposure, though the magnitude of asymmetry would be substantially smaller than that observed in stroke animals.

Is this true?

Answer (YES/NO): NO